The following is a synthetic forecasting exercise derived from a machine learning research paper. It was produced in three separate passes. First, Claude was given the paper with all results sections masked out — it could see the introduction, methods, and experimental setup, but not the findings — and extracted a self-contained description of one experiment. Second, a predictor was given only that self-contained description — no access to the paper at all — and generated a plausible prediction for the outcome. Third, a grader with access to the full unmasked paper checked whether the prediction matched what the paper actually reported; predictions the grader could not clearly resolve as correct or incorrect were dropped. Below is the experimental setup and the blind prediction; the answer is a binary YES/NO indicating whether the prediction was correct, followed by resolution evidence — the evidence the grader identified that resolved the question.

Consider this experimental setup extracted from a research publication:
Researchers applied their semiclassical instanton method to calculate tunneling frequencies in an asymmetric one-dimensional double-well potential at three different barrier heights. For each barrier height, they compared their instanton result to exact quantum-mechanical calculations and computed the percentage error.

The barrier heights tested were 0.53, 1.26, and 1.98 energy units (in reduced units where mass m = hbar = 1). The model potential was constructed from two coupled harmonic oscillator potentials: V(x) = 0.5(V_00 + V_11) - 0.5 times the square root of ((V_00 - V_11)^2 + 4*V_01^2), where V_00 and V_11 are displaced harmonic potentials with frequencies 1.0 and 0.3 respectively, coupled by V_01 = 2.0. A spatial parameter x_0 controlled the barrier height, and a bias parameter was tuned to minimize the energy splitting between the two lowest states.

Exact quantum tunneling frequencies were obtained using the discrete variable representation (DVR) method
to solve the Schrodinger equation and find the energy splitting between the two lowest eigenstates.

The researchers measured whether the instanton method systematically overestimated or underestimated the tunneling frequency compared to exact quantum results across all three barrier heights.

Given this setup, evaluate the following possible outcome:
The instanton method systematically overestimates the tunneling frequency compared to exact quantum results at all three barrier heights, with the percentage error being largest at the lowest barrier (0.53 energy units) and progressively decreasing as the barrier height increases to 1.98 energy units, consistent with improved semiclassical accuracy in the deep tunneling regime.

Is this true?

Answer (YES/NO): YES